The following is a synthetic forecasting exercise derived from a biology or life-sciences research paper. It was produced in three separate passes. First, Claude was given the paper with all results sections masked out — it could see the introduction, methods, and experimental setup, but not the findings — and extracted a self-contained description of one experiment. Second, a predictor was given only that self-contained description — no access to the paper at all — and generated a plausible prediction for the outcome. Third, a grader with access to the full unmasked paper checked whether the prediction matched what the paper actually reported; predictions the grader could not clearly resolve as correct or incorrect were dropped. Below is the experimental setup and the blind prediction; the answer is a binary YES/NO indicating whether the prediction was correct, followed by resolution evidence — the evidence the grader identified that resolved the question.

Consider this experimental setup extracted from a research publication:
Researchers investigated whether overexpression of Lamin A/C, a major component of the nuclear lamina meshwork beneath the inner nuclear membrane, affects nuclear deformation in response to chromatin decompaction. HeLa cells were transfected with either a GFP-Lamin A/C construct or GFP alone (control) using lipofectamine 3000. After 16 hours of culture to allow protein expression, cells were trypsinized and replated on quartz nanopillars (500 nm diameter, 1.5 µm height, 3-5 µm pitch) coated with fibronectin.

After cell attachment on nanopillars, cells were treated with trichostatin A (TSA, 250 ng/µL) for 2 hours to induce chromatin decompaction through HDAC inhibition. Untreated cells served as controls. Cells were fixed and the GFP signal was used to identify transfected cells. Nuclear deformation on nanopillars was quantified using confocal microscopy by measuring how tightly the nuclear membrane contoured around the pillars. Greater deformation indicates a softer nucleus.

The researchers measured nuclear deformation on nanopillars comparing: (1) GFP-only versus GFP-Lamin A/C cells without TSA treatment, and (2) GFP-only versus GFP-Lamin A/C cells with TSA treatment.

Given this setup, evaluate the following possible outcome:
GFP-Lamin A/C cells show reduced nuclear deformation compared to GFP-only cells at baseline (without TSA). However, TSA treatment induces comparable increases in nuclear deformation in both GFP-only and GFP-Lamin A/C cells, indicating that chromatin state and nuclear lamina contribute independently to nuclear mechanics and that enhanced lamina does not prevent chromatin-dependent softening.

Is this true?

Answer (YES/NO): NO